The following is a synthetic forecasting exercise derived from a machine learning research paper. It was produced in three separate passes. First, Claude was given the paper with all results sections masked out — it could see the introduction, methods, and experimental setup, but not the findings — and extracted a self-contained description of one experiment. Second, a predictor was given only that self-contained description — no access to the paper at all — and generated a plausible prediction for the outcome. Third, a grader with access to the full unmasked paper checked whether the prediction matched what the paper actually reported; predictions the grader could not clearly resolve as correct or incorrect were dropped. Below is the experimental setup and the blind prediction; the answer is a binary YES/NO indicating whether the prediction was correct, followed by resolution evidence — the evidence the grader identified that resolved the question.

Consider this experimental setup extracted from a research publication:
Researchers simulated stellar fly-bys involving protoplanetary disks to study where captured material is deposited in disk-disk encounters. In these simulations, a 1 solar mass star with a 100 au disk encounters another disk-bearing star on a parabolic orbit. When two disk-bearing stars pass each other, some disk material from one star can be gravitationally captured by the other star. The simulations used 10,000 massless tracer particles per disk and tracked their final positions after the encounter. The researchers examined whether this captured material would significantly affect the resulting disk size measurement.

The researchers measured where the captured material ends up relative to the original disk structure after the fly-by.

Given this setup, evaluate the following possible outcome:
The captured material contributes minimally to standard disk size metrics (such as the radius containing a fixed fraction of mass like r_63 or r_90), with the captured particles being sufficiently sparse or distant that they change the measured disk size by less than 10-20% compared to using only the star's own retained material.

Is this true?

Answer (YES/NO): NO